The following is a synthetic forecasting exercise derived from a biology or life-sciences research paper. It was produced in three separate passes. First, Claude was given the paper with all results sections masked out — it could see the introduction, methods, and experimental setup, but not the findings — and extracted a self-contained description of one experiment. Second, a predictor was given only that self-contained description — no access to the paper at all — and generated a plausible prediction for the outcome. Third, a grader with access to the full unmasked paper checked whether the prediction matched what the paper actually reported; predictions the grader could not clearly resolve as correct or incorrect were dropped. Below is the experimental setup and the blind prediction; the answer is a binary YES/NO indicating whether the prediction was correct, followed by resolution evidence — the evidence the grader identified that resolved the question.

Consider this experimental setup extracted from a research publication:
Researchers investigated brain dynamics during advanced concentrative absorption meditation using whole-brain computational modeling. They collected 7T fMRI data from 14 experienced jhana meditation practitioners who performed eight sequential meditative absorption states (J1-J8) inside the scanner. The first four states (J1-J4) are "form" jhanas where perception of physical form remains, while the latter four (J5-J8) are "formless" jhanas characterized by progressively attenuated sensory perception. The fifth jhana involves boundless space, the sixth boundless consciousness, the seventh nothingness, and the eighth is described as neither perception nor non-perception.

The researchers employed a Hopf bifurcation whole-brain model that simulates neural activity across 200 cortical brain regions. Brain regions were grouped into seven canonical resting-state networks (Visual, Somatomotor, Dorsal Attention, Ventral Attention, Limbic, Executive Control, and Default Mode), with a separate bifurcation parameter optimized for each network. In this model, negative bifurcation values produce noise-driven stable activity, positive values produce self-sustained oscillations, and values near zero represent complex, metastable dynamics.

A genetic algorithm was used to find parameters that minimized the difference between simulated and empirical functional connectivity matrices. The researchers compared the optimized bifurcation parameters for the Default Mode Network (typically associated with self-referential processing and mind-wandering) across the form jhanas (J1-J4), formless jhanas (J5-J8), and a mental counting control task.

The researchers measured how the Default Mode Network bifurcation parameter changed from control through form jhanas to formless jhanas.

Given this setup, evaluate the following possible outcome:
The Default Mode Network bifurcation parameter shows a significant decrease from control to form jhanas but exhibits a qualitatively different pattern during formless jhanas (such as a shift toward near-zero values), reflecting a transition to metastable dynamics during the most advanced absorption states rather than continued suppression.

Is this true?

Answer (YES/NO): NO